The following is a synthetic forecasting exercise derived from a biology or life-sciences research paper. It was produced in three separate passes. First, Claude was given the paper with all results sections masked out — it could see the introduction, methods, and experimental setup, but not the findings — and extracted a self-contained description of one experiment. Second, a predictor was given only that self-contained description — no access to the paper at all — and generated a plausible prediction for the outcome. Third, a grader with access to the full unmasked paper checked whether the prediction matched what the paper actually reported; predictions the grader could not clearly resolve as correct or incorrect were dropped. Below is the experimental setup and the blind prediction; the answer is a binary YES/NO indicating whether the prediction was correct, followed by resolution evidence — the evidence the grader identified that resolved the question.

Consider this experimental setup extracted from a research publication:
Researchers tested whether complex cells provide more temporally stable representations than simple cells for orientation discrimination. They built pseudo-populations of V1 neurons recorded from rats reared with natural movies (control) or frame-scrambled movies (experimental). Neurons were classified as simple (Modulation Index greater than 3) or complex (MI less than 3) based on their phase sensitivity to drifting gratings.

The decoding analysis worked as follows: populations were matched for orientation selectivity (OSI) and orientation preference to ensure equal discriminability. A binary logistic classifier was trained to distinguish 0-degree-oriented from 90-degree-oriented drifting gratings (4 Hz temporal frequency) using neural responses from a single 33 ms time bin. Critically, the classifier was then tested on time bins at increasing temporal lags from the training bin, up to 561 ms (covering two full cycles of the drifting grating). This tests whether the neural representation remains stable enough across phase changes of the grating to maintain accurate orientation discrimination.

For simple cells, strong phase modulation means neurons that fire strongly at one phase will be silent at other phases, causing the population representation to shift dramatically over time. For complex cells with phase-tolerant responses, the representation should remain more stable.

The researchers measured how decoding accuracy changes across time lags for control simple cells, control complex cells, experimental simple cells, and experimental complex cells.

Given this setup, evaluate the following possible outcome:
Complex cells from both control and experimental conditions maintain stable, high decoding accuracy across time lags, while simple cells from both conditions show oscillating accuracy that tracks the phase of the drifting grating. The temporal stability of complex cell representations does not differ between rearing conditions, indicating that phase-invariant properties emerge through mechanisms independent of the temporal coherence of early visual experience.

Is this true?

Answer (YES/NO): NO